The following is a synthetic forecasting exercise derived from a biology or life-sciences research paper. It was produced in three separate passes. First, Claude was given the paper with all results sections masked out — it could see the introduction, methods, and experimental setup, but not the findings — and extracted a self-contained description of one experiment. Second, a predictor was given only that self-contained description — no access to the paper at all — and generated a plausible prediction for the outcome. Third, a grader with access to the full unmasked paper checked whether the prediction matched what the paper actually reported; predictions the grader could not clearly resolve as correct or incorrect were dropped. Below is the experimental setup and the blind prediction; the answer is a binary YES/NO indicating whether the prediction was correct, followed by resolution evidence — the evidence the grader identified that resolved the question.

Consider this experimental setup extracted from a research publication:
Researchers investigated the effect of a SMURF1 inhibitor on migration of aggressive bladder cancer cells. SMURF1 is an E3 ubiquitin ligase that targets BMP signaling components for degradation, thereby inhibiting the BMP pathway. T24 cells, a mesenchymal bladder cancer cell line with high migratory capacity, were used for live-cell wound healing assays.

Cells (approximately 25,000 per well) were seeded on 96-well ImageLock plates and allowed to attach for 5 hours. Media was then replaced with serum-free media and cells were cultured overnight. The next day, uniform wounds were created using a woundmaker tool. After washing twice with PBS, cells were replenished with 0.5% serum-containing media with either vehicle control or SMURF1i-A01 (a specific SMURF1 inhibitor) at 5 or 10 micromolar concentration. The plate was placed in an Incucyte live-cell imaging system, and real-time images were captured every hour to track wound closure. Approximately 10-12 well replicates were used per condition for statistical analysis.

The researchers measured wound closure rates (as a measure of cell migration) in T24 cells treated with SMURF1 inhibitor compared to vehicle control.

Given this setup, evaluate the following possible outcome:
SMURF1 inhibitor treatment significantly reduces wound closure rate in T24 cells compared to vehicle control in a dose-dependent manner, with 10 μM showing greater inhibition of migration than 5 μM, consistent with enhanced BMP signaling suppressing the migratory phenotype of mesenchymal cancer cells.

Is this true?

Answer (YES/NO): NO